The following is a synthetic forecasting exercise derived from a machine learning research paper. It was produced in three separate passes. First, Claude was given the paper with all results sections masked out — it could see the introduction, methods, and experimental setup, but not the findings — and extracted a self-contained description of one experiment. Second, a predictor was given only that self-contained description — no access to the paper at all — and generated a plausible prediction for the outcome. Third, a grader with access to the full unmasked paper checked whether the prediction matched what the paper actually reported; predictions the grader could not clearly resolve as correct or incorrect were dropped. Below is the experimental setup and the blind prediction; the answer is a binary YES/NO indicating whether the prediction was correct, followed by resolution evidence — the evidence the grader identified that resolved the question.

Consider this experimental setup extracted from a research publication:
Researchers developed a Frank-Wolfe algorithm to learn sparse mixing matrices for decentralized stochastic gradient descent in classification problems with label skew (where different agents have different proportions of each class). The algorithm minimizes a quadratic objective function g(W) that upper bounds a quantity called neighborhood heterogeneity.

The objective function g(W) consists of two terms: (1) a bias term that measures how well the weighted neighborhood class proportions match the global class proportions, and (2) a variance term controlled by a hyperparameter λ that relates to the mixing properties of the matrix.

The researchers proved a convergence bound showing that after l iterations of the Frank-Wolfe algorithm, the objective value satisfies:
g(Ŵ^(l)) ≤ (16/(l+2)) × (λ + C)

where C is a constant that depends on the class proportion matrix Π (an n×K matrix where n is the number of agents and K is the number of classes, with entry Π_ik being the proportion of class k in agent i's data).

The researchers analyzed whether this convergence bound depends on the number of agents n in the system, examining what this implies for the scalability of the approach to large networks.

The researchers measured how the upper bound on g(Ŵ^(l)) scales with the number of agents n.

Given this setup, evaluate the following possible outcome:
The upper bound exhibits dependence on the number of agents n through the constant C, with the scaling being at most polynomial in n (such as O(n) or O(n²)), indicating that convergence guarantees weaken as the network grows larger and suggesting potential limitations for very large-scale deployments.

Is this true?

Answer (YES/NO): NO